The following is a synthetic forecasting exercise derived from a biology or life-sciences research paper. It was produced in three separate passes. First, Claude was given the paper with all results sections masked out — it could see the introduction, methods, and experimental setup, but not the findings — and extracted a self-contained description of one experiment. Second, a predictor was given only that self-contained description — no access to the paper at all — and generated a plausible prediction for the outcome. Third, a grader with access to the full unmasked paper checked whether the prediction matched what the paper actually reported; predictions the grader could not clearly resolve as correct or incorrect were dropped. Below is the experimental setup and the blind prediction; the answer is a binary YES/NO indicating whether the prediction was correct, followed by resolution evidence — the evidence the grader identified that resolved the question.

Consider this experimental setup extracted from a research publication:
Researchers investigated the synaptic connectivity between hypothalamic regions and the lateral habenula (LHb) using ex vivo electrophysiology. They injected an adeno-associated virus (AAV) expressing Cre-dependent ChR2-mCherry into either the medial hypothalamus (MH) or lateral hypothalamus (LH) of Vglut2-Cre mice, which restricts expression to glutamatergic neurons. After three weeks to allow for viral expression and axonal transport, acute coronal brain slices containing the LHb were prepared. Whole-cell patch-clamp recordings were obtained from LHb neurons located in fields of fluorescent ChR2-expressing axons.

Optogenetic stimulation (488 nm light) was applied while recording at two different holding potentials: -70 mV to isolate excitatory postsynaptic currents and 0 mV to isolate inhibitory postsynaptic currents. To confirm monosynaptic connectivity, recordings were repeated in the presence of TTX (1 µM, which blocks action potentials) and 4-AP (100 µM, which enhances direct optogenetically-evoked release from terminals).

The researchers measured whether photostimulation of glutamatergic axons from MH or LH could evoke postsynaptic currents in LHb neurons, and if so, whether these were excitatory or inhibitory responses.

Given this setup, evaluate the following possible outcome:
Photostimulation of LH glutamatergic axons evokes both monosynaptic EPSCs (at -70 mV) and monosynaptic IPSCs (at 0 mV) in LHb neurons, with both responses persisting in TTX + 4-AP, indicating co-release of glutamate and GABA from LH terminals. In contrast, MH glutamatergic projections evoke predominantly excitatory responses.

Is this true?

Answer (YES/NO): NO